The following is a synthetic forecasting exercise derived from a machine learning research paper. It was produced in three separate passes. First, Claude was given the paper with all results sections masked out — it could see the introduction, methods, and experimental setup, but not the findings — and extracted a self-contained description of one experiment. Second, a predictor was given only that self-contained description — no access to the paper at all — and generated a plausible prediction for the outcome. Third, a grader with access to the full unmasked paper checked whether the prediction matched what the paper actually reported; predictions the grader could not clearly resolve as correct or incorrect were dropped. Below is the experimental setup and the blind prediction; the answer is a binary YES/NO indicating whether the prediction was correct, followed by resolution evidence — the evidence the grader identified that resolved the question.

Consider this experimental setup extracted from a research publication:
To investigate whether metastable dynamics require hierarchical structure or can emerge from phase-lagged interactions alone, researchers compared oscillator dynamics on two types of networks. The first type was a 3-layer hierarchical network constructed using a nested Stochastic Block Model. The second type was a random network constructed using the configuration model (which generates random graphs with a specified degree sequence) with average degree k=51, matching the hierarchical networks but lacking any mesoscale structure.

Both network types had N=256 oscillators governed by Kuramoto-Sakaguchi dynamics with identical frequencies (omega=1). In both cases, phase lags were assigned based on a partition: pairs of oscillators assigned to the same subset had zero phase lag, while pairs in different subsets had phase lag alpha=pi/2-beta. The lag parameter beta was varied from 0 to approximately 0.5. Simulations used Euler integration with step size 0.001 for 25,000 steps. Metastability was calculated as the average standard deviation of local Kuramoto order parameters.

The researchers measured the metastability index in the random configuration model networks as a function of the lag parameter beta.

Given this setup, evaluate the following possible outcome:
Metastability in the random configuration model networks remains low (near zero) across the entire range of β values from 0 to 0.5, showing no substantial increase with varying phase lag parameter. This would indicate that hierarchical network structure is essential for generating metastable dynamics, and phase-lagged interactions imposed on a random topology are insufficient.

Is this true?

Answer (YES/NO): NO